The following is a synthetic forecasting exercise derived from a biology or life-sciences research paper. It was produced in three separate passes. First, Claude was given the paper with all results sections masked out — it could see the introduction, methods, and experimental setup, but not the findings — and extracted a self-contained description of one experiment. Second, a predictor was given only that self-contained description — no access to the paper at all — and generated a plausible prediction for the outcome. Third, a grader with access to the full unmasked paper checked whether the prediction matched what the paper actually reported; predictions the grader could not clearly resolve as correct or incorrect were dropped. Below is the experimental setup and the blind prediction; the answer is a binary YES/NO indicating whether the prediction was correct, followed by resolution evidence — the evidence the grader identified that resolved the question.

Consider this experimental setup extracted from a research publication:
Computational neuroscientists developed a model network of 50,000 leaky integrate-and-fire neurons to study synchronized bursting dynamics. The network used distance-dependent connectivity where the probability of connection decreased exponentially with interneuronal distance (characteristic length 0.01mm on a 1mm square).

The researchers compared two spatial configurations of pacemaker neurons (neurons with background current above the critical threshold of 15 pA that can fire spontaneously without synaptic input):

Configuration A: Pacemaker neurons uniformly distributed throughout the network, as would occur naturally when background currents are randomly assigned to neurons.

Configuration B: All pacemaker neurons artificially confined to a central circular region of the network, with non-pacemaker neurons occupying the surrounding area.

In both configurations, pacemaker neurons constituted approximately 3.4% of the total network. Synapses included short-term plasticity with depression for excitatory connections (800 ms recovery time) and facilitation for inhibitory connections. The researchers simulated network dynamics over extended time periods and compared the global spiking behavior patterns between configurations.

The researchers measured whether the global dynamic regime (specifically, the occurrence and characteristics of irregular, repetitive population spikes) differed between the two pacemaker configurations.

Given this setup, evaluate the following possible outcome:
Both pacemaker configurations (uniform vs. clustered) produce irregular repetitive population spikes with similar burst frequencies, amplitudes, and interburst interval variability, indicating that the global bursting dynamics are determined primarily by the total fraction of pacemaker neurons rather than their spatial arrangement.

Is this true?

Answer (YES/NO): YES